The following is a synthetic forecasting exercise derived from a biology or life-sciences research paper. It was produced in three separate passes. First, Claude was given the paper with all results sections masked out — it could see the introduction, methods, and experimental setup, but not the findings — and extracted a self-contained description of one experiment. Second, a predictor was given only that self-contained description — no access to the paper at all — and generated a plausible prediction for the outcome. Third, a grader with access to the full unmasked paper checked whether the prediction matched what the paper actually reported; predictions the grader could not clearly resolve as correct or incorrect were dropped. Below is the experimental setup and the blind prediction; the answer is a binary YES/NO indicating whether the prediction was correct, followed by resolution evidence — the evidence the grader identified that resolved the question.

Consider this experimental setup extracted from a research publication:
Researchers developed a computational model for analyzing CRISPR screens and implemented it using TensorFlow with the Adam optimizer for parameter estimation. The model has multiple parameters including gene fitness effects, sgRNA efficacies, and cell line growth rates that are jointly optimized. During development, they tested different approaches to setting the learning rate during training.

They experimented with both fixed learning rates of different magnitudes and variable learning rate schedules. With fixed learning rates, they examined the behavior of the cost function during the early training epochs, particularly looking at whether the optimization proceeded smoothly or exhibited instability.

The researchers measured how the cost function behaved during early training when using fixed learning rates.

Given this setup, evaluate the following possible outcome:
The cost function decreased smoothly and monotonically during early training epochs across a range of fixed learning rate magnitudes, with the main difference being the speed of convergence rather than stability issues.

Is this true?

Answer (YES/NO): NO